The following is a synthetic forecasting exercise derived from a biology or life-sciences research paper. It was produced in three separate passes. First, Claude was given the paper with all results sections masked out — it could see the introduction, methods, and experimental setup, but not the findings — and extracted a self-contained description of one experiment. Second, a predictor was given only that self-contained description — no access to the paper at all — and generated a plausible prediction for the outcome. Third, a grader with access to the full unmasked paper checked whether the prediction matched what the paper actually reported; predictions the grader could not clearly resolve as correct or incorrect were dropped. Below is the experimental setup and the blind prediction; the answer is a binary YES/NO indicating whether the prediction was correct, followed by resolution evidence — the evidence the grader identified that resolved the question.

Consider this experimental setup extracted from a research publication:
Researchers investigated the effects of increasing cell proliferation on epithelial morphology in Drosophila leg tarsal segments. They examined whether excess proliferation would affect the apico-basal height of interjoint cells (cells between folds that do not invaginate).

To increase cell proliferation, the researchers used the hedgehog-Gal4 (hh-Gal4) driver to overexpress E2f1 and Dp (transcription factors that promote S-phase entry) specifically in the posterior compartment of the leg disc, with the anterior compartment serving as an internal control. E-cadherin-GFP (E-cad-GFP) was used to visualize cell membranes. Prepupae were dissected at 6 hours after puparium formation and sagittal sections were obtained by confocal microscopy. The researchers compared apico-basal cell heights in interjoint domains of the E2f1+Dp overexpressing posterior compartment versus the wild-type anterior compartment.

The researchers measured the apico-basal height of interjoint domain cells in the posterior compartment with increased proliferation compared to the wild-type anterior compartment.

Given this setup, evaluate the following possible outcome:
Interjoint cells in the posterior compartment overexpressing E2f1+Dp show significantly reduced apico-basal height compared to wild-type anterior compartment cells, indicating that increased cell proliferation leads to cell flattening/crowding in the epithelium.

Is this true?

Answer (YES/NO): NO